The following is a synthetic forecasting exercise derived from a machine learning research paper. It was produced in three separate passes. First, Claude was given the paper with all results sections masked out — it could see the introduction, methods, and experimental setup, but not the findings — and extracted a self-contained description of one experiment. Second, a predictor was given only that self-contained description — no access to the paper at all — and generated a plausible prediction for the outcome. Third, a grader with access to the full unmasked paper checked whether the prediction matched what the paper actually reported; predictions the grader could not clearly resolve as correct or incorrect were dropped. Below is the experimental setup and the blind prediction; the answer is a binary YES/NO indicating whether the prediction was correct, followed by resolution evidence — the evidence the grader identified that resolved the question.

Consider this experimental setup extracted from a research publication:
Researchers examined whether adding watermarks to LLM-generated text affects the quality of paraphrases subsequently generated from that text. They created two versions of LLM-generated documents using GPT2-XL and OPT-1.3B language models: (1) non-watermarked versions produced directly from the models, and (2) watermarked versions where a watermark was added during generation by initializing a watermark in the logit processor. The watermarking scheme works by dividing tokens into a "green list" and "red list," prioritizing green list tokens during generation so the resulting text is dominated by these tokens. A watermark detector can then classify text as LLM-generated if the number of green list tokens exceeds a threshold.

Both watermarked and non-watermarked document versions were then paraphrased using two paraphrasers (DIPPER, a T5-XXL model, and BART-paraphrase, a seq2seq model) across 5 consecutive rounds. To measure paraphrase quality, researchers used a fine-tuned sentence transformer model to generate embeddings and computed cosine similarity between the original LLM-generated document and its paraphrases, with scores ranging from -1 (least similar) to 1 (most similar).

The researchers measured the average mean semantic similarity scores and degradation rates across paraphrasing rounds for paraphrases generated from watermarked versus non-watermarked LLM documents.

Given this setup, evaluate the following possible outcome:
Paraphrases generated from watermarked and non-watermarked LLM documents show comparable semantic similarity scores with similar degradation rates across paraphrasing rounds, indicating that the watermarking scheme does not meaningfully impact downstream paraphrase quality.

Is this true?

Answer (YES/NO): YES